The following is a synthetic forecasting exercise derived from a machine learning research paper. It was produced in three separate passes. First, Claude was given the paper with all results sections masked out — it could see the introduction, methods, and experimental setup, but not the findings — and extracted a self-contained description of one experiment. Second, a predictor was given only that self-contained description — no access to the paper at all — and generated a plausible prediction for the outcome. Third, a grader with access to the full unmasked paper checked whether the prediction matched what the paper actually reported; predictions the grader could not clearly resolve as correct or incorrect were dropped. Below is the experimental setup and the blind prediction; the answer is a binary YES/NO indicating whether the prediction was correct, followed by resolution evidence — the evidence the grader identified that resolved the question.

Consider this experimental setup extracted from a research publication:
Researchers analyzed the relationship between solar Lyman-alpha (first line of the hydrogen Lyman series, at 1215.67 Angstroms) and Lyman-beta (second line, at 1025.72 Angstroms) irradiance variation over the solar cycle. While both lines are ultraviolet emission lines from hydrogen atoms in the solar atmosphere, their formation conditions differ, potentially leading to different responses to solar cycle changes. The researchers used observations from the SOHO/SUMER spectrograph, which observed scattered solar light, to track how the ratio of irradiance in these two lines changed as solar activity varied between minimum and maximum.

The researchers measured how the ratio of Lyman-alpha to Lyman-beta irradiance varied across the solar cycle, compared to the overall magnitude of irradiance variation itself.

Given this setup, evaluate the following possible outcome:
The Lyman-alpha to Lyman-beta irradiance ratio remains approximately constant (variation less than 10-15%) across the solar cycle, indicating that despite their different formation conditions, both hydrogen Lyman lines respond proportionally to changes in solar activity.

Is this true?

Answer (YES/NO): NO